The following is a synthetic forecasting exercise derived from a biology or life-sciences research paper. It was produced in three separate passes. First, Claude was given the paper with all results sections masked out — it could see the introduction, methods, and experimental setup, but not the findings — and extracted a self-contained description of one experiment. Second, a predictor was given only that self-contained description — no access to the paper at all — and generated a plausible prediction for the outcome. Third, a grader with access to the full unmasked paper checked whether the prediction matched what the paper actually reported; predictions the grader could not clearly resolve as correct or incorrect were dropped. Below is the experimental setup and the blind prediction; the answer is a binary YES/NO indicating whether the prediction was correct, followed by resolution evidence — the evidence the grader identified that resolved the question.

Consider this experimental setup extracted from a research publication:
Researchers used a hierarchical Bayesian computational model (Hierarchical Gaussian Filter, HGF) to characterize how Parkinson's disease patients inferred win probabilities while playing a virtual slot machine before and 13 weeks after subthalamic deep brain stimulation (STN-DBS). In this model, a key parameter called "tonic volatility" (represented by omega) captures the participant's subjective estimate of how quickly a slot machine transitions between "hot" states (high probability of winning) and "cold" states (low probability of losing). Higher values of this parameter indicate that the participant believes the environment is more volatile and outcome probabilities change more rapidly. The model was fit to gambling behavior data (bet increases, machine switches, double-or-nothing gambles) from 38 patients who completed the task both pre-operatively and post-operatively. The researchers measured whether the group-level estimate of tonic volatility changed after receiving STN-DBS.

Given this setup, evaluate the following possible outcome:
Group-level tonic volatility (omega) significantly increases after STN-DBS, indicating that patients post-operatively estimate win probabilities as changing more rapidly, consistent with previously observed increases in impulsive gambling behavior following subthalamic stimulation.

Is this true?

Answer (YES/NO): YES